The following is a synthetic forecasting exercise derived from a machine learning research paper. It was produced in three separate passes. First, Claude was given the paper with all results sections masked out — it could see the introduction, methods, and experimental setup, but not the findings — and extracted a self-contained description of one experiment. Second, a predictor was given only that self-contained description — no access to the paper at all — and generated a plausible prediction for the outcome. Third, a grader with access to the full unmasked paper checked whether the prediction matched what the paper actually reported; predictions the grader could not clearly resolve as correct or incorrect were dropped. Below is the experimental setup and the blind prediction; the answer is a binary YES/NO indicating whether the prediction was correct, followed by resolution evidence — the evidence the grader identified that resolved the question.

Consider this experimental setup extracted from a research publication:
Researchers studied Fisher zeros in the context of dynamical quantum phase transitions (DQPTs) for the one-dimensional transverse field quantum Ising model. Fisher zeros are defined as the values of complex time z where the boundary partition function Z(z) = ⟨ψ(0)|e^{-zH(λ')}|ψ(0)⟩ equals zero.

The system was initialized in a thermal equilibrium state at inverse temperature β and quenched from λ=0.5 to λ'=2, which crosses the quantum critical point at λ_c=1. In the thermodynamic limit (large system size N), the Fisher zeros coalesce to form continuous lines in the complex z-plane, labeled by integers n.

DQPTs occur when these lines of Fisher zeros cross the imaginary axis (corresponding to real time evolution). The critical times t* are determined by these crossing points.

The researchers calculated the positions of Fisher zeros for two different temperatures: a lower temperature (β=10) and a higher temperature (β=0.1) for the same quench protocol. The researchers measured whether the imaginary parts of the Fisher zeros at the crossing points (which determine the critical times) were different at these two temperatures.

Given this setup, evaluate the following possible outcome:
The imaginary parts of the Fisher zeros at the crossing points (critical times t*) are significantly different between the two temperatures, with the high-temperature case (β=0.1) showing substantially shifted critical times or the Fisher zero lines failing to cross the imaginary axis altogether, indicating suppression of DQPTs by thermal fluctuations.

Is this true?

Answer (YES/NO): NO